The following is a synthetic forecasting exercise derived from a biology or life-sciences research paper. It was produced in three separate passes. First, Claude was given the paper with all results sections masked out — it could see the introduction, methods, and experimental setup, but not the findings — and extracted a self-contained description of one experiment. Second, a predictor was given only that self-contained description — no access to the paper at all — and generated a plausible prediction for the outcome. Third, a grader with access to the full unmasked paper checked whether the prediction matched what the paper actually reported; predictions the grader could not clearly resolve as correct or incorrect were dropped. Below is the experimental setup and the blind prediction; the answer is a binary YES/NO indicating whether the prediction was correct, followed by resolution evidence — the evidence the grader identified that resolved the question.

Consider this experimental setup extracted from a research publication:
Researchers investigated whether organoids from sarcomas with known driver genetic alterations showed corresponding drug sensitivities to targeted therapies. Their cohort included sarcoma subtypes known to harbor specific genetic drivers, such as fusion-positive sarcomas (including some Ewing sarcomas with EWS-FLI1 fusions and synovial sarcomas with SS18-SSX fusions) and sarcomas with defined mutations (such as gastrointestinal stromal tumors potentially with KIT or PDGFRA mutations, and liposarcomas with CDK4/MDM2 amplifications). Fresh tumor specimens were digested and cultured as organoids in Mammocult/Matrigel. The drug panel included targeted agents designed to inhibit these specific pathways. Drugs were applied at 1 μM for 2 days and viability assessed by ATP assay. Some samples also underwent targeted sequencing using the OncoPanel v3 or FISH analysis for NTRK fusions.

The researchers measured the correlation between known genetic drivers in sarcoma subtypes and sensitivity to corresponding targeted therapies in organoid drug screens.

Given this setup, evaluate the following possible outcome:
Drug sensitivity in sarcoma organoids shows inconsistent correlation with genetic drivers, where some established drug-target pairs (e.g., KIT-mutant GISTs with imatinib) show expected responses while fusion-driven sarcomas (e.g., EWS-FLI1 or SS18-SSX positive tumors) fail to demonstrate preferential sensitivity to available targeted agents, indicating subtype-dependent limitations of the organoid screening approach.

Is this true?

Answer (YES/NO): NO